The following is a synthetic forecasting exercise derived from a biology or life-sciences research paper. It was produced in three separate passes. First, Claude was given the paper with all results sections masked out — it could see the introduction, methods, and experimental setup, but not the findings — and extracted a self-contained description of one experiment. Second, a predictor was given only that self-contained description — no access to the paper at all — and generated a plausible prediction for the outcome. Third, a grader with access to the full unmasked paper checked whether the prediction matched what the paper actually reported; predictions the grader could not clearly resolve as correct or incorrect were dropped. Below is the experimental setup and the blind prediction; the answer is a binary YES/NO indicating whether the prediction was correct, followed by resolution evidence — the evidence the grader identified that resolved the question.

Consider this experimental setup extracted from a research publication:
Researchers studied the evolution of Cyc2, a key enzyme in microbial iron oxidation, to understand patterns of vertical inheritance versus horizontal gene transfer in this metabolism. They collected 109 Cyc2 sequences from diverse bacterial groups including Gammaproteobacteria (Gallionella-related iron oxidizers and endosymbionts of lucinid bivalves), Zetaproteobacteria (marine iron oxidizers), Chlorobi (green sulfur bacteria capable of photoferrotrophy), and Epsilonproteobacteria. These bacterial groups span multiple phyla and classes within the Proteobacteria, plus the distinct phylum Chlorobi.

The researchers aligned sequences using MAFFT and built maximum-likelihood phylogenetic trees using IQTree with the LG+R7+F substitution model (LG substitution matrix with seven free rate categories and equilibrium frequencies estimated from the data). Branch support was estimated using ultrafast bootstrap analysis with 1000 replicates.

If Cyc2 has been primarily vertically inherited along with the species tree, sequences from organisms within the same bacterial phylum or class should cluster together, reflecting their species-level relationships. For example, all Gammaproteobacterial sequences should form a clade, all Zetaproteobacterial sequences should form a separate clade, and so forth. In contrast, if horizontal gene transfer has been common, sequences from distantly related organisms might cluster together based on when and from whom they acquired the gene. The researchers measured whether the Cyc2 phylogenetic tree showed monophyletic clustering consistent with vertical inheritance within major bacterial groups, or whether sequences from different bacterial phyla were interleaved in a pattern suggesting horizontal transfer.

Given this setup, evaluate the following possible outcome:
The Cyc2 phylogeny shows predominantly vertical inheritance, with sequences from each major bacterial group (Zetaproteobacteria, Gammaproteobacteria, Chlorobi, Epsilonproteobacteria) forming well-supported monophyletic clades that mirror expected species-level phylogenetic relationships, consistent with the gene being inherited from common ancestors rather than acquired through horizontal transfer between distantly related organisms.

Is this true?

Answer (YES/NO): NO